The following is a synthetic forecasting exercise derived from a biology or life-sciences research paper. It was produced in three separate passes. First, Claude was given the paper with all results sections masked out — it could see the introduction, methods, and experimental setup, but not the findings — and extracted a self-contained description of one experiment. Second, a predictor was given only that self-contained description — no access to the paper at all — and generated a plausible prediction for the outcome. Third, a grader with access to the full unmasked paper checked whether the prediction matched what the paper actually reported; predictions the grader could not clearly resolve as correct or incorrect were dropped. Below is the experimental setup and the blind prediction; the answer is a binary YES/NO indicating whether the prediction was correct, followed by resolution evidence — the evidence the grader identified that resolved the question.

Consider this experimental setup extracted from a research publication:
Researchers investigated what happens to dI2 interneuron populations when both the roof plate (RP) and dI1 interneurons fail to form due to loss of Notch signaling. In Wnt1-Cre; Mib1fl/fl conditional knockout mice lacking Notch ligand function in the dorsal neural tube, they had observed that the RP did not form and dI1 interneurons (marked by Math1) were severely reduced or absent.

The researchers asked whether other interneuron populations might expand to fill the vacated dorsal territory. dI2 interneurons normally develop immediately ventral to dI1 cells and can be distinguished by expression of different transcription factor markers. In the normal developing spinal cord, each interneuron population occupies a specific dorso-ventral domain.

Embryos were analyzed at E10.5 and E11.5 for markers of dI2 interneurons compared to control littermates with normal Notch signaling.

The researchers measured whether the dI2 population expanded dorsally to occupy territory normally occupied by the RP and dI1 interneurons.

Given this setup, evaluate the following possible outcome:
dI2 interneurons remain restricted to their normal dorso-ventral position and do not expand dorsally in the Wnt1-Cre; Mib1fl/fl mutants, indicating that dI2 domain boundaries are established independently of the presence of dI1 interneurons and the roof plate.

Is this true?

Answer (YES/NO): NO